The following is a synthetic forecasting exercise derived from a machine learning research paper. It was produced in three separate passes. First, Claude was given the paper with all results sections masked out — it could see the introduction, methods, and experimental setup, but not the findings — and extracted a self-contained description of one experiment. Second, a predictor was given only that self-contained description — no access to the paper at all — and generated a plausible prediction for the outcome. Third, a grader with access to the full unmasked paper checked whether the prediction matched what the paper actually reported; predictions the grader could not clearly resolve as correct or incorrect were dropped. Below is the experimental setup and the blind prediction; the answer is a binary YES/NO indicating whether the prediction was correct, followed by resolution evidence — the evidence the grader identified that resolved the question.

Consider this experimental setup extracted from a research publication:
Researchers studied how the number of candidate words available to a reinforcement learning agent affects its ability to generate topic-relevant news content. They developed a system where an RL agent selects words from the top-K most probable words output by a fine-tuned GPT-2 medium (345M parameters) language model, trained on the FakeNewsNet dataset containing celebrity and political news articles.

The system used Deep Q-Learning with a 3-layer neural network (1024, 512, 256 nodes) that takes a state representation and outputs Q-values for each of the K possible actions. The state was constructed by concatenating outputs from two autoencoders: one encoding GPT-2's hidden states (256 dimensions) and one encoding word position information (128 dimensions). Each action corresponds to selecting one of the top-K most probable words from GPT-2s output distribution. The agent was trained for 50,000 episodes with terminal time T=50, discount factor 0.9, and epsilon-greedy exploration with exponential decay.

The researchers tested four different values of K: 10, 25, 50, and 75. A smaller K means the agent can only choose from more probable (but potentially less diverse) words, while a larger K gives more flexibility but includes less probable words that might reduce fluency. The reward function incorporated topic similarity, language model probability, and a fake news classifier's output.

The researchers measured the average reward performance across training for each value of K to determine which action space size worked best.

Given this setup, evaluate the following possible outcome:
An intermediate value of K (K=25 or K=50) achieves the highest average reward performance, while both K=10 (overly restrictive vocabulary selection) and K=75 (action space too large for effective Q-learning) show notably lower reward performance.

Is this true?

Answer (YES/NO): NO